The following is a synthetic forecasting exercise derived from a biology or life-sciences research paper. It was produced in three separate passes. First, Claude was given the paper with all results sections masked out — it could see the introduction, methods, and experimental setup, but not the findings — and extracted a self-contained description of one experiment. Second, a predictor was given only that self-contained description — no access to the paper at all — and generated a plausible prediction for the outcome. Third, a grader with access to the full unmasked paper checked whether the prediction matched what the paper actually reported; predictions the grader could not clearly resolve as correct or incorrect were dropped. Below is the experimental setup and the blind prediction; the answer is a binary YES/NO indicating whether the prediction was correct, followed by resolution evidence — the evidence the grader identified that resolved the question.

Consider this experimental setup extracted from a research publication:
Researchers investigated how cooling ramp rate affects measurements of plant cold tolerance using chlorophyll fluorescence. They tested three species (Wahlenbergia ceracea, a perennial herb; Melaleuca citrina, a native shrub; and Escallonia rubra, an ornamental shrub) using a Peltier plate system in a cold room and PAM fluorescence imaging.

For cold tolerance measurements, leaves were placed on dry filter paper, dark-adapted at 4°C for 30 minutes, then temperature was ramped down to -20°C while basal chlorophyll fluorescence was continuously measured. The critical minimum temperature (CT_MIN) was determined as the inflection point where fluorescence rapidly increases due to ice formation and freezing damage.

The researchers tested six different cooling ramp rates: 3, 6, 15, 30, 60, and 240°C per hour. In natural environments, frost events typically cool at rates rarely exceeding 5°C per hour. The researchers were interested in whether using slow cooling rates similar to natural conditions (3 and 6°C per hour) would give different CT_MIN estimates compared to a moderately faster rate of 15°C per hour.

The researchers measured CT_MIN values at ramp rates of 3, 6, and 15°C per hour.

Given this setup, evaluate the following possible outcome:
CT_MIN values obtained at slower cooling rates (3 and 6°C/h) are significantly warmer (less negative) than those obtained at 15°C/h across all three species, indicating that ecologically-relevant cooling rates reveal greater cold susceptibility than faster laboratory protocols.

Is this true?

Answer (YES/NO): NO